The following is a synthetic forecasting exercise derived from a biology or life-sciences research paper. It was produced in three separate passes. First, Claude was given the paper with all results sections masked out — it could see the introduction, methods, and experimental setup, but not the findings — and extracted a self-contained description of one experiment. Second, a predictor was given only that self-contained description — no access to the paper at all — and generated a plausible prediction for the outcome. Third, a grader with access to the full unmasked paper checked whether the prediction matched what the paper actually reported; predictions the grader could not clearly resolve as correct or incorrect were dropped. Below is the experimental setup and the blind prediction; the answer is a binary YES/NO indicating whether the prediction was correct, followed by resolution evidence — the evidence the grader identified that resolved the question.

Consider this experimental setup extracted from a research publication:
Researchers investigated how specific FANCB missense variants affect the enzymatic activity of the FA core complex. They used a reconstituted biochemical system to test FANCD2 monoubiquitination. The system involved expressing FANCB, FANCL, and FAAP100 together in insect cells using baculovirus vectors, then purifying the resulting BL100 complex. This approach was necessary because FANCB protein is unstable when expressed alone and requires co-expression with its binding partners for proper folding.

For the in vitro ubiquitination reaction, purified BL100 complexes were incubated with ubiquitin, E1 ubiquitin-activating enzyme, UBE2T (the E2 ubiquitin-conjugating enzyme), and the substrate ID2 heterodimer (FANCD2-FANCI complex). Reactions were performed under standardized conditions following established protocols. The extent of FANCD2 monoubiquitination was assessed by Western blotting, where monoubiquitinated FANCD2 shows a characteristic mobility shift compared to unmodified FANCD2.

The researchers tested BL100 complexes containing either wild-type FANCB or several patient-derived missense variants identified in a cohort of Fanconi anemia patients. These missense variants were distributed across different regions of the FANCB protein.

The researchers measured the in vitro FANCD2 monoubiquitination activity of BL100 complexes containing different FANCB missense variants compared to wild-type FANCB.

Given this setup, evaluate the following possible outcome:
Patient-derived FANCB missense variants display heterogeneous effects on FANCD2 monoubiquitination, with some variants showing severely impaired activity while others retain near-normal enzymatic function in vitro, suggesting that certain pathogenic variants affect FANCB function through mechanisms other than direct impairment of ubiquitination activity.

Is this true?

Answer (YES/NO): YES